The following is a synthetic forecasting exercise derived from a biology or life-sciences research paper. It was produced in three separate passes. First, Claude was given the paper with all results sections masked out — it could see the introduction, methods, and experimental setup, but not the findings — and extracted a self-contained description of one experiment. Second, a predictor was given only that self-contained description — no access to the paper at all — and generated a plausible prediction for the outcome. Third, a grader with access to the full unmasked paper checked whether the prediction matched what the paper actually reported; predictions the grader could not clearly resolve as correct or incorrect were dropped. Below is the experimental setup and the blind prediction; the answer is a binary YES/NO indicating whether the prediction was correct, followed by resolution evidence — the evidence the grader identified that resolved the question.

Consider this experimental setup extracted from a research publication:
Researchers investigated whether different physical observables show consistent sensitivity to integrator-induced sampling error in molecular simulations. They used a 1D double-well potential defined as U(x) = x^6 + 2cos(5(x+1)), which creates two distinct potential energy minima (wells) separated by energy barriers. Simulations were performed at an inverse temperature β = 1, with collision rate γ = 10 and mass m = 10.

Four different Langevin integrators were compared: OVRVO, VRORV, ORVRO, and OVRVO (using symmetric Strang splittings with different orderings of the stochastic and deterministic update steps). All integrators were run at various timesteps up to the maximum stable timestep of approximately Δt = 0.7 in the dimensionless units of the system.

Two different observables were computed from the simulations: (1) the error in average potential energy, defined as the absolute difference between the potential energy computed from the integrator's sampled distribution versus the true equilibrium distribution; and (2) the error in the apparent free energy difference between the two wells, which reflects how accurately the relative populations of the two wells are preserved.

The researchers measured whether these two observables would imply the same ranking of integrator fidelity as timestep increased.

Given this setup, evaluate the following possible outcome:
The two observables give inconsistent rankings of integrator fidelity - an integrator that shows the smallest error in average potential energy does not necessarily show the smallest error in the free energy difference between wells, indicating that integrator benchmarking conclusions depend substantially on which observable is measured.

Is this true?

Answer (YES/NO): YES